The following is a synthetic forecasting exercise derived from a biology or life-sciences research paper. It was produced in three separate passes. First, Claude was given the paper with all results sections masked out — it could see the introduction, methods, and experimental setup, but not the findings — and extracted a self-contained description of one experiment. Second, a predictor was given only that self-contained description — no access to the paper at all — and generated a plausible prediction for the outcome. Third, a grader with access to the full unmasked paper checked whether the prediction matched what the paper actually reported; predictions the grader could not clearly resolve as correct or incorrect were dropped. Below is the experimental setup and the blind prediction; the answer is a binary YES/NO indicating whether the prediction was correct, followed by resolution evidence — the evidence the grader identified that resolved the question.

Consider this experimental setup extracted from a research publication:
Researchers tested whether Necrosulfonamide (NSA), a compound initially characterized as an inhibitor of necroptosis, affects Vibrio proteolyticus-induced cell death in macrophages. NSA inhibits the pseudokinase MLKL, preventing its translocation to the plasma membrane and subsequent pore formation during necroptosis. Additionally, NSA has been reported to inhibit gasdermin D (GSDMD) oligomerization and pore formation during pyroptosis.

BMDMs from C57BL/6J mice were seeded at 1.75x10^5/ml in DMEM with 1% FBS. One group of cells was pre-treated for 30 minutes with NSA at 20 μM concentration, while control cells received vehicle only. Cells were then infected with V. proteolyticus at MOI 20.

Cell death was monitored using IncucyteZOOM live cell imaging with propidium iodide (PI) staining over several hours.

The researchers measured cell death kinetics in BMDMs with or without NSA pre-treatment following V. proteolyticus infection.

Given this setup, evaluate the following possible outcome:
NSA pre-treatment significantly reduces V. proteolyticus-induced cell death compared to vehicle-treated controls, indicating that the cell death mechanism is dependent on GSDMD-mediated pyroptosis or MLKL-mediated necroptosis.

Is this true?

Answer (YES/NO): NO